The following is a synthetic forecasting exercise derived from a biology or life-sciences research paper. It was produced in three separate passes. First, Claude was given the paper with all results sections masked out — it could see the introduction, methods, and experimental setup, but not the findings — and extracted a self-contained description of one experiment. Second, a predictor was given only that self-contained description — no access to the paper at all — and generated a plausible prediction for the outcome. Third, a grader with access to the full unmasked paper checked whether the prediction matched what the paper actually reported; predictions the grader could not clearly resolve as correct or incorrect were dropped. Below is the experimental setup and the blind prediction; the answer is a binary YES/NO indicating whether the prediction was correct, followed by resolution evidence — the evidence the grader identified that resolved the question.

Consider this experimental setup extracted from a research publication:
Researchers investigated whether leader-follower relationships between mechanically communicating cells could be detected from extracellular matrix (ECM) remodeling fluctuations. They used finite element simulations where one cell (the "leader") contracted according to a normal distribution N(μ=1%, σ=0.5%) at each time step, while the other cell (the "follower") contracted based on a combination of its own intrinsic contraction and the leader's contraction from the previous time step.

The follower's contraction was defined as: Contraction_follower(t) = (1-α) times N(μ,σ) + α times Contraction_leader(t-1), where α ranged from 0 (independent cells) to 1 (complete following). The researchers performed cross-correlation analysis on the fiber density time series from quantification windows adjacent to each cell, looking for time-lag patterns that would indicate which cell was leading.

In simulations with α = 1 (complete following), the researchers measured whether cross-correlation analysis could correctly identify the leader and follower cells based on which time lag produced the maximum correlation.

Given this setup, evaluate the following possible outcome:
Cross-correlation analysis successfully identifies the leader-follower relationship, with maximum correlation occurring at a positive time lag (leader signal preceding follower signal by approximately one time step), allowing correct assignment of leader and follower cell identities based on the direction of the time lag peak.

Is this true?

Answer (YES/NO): YES